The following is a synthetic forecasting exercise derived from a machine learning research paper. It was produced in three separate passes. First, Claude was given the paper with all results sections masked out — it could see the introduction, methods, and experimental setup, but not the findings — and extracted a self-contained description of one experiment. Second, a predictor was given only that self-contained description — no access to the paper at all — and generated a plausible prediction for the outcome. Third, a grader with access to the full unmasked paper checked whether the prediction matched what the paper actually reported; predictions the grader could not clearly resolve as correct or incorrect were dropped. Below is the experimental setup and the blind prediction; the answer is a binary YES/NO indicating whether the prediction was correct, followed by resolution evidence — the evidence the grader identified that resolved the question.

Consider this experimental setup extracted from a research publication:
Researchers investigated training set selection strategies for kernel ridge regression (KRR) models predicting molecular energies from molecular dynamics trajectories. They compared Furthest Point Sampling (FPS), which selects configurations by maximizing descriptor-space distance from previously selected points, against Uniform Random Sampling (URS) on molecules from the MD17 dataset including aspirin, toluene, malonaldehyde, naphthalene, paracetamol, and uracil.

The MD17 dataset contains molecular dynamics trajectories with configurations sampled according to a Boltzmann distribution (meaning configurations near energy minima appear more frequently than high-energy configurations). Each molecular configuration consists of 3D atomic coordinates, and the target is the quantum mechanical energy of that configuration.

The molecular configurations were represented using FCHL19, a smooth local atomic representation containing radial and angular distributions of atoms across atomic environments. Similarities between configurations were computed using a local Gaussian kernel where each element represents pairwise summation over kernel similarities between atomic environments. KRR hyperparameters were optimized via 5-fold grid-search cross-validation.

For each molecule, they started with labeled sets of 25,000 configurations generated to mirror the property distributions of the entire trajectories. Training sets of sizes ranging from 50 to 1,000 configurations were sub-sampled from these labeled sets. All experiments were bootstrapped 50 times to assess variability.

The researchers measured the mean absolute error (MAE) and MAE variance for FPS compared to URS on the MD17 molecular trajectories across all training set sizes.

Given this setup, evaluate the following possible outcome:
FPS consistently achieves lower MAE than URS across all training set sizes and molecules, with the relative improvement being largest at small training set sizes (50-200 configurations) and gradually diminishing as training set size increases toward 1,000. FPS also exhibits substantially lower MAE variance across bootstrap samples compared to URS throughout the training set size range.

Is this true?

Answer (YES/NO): NO